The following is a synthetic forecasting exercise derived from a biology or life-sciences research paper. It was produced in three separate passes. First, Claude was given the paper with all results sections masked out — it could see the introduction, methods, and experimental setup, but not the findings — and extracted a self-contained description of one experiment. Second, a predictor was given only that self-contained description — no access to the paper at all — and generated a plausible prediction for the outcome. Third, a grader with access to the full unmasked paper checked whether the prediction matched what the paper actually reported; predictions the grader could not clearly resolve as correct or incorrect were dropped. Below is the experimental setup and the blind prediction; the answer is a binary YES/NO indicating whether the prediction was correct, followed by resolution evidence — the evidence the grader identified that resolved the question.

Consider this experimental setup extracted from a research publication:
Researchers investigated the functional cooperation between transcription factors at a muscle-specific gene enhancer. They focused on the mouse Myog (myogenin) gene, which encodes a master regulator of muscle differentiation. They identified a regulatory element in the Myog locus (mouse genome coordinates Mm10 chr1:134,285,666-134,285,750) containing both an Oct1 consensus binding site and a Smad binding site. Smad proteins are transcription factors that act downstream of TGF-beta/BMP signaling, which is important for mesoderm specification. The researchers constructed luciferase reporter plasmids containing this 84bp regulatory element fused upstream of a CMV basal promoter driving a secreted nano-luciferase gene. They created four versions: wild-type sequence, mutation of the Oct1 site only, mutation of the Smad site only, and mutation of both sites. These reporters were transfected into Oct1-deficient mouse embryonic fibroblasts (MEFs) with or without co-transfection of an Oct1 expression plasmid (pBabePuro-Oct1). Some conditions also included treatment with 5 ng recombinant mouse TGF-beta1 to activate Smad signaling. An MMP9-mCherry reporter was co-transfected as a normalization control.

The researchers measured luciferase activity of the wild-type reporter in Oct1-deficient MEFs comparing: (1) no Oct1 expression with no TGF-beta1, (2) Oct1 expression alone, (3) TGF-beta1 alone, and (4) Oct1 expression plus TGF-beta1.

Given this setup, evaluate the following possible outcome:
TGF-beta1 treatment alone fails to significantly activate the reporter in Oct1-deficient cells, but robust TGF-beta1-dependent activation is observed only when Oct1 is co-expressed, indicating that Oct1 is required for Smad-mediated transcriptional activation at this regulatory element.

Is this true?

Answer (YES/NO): NO